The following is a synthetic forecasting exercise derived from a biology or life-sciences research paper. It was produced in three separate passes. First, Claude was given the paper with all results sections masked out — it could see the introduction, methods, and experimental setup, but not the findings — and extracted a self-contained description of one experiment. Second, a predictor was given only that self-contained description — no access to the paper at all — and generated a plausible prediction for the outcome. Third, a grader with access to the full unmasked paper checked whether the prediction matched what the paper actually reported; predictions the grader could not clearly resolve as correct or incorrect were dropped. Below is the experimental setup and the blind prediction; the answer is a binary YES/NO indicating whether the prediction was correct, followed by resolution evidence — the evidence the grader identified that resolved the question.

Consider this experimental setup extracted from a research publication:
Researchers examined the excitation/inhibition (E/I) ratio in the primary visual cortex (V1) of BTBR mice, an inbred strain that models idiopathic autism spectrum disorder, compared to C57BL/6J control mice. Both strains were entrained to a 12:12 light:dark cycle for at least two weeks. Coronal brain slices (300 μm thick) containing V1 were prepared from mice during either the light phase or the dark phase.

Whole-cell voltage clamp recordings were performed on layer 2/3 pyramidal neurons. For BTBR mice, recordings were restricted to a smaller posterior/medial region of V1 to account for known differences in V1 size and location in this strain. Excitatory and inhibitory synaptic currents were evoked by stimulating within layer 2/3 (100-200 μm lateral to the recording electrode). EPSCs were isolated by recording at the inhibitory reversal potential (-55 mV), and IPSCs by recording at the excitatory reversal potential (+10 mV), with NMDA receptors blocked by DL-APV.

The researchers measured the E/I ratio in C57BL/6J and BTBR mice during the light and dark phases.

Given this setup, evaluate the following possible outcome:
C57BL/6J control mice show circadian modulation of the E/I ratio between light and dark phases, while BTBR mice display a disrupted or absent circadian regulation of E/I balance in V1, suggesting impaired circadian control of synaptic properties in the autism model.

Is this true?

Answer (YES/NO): NO